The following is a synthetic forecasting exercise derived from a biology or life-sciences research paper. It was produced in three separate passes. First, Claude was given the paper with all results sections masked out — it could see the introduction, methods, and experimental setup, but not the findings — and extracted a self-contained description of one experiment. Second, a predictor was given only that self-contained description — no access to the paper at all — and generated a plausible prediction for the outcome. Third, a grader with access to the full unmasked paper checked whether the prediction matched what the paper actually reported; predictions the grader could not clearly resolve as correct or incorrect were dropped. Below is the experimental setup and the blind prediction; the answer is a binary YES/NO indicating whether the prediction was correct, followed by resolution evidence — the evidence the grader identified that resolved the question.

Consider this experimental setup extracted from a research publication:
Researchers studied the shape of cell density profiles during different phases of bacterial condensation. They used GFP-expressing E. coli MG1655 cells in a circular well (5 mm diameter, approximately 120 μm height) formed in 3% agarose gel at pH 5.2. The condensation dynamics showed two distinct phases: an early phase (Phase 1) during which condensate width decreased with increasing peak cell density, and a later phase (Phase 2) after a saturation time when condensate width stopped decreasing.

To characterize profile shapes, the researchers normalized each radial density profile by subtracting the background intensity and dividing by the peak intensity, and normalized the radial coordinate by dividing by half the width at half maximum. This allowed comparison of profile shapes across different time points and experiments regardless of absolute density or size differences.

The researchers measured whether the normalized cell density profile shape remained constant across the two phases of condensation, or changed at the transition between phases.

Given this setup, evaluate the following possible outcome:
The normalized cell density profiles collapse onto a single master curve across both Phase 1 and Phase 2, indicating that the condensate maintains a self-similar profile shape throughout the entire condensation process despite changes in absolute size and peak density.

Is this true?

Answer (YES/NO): NO